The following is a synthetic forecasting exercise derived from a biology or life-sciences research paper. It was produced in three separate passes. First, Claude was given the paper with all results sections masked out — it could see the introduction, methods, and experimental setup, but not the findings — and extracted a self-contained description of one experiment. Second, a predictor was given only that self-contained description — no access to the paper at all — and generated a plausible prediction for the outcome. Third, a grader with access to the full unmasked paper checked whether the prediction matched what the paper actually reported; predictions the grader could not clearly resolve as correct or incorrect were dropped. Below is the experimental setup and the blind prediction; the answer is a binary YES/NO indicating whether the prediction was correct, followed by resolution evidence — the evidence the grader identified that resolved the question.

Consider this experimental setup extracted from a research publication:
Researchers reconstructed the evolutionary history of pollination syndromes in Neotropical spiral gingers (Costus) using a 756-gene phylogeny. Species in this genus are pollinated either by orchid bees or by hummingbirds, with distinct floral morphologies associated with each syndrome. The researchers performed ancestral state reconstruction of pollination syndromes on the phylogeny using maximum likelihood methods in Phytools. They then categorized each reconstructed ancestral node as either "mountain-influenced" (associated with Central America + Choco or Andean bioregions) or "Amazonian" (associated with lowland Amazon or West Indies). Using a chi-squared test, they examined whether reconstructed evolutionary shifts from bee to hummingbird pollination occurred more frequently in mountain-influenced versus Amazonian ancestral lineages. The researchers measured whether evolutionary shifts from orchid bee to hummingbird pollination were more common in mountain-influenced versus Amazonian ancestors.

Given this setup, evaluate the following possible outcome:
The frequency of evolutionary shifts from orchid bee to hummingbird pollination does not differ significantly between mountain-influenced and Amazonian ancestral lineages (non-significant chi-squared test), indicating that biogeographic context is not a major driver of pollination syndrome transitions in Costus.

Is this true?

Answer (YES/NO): YES